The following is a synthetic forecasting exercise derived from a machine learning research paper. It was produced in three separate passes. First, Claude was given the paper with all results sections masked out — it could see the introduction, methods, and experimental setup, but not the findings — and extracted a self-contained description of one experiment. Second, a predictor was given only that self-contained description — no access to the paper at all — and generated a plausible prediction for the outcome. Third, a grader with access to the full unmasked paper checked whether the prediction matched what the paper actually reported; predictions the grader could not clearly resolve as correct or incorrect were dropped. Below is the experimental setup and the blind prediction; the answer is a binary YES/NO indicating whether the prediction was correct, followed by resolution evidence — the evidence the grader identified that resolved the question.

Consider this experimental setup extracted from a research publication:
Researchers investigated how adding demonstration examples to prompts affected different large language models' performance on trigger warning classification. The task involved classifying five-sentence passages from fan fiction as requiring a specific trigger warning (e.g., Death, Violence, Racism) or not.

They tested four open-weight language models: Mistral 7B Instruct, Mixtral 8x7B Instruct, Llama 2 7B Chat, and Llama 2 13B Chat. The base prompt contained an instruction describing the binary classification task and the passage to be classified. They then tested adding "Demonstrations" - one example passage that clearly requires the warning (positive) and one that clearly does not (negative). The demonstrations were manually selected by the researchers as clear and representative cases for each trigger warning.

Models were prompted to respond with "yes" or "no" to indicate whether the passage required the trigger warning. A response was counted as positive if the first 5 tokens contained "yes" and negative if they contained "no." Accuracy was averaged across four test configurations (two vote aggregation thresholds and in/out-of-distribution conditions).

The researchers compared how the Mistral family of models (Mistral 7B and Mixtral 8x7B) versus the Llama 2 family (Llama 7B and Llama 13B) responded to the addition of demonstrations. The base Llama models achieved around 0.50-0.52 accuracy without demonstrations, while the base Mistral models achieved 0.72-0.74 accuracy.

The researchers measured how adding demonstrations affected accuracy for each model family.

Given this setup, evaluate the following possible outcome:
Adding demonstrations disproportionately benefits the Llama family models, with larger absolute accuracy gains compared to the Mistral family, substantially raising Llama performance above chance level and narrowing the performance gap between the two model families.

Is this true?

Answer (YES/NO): YES